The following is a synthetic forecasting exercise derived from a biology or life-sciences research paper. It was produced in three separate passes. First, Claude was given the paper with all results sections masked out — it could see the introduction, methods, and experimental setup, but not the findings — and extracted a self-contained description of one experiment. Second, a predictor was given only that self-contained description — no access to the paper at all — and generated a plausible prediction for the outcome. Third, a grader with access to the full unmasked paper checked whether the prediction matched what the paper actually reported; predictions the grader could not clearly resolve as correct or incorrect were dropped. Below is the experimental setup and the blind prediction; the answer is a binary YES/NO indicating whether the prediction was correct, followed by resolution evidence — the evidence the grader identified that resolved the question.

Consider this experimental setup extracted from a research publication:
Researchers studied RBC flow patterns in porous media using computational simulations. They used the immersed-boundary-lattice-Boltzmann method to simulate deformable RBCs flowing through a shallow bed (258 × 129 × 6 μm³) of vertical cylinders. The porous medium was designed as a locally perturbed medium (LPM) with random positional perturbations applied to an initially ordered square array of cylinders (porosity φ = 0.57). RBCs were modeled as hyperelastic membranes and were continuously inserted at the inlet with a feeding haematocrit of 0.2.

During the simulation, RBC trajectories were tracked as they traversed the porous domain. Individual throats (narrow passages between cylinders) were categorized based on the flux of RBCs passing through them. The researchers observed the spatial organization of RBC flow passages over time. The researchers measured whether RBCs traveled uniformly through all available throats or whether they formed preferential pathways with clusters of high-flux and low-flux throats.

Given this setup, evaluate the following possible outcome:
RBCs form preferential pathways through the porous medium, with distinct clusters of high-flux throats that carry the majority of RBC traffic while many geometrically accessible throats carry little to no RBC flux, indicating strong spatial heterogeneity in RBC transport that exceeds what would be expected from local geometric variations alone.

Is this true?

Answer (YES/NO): YES